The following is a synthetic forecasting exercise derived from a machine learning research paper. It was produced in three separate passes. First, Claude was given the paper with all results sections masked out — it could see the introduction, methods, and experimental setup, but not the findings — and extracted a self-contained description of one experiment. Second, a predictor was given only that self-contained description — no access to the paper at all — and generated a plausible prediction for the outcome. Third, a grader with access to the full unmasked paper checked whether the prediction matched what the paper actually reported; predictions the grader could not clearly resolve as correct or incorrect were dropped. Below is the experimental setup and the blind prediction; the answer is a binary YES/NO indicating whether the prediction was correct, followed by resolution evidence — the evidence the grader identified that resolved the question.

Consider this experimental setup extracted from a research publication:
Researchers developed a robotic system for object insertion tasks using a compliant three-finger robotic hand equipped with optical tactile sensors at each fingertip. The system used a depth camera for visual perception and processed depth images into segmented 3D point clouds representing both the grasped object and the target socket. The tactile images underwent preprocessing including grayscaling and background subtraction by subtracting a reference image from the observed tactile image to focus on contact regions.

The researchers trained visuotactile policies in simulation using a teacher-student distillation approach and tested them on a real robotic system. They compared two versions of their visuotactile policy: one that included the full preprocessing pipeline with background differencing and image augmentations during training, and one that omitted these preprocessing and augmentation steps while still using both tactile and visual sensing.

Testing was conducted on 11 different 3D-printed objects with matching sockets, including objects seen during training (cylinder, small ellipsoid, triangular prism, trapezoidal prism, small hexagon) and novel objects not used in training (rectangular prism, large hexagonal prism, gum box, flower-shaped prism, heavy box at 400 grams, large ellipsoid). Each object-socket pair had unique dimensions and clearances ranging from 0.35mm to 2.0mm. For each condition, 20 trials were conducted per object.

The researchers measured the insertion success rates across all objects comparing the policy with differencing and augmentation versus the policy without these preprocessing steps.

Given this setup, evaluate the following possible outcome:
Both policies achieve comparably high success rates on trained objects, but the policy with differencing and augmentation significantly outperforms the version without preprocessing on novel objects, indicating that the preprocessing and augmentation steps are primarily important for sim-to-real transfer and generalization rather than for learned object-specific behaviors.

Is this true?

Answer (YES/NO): NO